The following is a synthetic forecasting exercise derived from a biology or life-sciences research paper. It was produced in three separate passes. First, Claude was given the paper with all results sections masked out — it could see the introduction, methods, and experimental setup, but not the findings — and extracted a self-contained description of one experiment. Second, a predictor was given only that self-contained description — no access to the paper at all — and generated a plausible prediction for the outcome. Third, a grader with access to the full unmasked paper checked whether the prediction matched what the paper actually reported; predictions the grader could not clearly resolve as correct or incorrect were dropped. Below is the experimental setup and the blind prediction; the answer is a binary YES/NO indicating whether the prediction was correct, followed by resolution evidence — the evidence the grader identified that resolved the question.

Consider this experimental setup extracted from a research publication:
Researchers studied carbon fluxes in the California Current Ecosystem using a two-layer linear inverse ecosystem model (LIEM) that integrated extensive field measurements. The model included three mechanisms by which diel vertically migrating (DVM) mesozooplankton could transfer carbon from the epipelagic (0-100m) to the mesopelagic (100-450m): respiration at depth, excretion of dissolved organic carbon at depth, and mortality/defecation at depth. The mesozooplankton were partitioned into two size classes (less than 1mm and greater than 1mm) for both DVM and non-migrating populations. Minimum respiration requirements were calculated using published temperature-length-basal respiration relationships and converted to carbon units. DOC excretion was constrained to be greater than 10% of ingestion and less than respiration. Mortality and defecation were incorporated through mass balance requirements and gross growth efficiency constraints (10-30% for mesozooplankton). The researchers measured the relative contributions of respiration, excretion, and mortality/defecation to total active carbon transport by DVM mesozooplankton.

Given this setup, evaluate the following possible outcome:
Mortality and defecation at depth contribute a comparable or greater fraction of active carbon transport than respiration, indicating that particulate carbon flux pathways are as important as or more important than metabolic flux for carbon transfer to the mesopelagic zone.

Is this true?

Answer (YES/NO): YES